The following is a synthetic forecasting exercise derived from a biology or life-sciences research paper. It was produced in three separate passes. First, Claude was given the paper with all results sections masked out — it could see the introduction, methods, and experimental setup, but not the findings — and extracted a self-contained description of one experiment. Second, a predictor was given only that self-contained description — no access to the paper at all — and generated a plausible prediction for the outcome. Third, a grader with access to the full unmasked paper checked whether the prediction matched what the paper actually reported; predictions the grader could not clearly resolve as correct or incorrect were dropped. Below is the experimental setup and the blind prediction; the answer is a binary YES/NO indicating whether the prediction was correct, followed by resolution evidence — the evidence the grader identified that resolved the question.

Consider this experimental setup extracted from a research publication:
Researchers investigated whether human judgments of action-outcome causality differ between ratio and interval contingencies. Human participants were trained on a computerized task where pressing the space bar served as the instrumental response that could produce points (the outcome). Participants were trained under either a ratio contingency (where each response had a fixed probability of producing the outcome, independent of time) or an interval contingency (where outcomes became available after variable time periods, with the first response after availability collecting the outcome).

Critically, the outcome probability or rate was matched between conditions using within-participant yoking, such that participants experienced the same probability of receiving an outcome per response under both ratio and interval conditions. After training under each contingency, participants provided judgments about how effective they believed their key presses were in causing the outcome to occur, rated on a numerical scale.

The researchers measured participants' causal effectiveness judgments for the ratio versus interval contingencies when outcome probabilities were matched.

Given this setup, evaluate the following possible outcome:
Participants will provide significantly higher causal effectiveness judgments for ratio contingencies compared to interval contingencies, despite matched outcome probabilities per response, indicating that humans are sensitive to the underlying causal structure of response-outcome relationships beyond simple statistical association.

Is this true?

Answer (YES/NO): YES